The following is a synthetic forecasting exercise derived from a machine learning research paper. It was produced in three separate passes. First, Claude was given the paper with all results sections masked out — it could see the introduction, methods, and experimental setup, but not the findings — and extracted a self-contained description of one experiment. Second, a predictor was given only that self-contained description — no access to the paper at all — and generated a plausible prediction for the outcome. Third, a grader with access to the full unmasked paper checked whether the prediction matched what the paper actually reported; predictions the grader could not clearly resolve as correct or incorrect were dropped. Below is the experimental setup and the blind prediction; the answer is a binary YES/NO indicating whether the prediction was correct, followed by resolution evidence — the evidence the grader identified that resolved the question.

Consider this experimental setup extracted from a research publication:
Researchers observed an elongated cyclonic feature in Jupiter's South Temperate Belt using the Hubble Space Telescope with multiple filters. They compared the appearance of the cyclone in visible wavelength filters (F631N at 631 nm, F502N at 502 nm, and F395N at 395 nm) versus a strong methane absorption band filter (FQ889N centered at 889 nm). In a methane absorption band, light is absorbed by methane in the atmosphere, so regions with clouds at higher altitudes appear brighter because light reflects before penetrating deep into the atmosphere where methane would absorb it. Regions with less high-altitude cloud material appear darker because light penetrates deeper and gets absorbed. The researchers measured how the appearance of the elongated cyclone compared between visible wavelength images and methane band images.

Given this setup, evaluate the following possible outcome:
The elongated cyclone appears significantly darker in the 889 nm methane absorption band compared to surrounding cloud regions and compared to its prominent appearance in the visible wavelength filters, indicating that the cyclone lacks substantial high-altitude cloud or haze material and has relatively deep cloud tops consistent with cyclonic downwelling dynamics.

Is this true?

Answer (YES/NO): YES